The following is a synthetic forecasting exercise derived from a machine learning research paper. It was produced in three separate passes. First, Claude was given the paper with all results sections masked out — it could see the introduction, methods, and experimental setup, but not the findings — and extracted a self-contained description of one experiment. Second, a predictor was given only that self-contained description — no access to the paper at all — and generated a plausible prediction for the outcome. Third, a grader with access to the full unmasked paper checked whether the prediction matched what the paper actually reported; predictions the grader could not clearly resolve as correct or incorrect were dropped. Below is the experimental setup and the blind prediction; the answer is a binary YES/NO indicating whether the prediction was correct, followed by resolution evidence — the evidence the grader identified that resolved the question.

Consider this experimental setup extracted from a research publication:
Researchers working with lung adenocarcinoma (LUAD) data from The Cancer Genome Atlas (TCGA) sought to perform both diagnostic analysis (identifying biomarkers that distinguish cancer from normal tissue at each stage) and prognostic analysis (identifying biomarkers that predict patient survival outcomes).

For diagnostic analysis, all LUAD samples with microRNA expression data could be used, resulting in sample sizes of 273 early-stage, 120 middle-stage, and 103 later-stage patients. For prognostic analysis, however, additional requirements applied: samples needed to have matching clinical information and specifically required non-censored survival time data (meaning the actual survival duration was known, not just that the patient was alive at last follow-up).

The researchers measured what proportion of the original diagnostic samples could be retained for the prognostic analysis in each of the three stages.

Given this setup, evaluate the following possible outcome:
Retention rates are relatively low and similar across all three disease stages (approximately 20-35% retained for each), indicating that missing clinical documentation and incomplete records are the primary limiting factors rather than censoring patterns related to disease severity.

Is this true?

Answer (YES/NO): NO